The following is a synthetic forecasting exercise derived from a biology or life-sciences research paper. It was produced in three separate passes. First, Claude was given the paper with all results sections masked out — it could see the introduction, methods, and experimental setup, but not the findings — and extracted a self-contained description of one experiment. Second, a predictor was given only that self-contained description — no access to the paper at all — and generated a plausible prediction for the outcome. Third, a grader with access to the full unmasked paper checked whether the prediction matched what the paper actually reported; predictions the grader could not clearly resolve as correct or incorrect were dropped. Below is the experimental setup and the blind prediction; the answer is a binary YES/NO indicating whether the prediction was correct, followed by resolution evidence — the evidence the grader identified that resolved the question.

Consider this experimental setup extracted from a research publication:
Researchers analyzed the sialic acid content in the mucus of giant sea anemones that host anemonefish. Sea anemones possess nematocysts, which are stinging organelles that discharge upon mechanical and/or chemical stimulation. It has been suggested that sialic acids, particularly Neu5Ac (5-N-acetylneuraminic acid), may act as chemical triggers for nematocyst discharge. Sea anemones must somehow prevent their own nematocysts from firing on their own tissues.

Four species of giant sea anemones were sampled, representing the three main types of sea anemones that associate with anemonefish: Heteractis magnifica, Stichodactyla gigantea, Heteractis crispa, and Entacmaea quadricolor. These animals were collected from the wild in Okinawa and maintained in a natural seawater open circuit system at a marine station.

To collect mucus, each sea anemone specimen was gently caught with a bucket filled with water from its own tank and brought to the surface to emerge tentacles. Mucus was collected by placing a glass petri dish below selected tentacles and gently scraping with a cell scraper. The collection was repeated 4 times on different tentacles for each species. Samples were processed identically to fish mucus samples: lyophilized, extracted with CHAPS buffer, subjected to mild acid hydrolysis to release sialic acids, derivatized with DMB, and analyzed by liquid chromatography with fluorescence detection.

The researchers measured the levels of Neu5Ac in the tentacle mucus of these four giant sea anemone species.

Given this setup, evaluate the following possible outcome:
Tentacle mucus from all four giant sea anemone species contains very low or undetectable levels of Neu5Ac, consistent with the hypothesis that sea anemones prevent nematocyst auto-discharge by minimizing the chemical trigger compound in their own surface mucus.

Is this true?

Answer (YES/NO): YES